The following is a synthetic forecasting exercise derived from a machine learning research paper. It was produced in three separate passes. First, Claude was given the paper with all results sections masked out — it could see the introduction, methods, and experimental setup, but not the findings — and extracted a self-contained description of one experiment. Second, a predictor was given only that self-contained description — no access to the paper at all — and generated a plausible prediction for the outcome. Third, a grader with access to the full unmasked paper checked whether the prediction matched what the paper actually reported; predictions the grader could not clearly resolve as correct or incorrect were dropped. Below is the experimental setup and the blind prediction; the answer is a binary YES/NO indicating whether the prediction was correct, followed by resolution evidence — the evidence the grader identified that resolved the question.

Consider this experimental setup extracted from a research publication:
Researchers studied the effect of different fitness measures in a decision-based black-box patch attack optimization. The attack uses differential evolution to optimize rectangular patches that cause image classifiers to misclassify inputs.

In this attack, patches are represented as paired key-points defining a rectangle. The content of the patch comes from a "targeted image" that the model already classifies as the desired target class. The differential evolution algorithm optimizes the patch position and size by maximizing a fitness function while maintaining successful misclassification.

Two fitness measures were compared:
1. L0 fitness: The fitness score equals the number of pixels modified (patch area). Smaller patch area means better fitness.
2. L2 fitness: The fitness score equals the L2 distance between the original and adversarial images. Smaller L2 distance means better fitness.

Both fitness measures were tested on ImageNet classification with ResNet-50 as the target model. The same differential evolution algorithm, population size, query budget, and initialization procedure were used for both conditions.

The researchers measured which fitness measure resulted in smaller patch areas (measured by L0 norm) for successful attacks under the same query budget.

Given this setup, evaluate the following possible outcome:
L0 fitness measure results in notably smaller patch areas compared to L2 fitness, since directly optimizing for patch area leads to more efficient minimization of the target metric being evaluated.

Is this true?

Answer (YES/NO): YES